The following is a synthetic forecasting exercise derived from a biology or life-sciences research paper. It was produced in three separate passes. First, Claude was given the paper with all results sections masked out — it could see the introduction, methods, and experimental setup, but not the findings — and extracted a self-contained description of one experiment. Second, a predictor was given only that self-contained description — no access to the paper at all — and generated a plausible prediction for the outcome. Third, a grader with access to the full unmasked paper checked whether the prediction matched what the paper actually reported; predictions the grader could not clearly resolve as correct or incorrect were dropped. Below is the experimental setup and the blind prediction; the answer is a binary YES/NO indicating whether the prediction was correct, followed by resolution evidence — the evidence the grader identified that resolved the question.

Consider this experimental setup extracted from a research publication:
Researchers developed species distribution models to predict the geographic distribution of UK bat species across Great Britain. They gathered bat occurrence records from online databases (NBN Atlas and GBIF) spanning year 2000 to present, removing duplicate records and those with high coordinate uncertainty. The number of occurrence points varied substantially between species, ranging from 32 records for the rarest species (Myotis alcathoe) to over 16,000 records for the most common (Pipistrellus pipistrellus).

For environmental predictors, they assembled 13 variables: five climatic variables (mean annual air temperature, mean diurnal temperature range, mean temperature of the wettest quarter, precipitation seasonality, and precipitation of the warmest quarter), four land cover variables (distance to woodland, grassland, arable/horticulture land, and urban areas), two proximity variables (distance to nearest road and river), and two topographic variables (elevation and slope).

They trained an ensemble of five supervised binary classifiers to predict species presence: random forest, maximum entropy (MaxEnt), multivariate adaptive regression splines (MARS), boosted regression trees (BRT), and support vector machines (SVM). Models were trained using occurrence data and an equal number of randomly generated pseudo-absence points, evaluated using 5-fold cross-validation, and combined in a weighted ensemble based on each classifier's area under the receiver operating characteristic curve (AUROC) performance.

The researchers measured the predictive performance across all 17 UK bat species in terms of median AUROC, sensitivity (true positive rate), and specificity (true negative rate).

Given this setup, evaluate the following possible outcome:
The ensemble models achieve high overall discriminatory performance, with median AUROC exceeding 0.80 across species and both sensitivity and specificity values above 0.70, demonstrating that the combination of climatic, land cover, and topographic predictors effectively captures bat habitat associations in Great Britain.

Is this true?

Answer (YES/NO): YES